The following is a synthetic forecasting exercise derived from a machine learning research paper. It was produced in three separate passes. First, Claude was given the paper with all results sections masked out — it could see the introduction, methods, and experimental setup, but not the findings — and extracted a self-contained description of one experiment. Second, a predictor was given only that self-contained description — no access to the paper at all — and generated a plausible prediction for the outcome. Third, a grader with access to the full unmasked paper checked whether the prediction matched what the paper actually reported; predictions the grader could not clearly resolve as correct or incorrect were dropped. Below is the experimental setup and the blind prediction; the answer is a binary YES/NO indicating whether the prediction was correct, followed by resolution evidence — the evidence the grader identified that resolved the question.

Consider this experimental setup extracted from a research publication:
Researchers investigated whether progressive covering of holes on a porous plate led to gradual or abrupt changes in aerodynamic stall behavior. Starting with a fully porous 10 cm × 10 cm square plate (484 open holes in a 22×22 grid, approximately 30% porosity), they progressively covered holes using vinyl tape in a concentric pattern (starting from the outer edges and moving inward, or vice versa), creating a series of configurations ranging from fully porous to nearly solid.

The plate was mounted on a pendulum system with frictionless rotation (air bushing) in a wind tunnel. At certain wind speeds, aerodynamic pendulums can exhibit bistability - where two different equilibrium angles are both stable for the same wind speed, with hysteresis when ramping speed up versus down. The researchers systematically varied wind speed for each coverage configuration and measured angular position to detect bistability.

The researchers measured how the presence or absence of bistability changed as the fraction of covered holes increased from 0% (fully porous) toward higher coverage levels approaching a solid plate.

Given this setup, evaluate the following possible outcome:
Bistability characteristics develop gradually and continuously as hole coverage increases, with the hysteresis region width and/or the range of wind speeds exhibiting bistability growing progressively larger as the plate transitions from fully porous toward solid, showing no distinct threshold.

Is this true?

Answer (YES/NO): NO